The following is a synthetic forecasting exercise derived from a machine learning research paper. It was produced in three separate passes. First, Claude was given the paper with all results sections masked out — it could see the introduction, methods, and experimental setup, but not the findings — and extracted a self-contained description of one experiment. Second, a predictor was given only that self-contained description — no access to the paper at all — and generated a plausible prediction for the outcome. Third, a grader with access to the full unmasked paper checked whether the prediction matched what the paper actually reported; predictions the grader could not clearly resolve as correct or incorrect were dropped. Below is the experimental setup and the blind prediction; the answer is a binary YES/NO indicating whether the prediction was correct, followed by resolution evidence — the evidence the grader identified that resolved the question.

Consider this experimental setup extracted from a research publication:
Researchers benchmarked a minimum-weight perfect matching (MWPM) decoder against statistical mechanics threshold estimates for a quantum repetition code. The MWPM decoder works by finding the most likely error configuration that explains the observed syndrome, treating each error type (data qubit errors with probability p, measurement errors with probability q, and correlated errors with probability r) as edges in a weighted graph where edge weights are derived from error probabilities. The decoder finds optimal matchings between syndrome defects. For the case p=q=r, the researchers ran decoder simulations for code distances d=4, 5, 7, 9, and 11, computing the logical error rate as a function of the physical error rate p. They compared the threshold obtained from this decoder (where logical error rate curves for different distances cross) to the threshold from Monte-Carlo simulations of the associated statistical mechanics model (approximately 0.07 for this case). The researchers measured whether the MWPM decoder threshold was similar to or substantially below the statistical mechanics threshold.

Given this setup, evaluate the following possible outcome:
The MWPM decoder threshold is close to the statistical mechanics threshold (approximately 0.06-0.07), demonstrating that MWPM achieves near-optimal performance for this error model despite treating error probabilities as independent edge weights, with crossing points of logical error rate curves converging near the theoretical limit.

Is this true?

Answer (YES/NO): YES